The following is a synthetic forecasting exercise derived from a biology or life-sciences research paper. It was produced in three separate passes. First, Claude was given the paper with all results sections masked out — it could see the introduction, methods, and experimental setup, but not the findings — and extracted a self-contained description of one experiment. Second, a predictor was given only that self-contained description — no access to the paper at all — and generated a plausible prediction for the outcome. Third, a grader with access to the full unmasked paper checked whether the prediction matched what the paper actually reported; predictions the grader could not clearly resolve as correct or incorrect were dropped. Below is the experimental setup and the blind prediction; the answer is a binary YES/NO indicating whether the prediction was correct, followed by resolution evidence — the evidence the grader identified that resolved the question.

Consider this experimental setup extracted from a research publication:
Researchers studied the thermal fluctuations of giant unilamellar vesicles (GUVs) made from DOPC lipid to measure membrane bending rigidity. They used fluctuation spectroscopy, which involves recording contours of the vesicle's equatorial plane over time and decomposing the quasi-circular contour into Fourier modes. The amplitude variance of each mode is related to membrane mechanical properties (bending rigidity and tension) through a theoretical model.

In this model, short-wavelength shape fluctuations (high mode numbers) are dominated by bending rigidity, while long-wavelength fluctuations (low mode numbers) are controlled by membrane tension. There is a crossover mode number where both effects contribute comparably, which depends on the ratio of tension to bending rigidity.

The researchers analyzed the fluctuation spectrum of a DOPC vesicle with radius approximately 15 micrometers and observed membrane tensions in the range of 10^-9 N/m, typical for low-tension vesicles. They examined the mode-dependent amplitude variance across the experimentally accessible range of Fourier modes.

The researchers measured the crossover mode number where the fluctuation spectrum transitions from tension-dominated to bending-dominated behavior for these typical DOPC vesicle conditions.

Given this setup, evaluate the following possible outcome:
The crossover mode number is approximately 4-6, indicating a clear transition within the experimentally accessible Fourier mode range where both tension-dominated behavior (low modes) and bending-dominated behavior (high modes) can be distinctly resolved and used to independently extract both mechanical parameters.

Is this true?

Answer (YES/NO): NO